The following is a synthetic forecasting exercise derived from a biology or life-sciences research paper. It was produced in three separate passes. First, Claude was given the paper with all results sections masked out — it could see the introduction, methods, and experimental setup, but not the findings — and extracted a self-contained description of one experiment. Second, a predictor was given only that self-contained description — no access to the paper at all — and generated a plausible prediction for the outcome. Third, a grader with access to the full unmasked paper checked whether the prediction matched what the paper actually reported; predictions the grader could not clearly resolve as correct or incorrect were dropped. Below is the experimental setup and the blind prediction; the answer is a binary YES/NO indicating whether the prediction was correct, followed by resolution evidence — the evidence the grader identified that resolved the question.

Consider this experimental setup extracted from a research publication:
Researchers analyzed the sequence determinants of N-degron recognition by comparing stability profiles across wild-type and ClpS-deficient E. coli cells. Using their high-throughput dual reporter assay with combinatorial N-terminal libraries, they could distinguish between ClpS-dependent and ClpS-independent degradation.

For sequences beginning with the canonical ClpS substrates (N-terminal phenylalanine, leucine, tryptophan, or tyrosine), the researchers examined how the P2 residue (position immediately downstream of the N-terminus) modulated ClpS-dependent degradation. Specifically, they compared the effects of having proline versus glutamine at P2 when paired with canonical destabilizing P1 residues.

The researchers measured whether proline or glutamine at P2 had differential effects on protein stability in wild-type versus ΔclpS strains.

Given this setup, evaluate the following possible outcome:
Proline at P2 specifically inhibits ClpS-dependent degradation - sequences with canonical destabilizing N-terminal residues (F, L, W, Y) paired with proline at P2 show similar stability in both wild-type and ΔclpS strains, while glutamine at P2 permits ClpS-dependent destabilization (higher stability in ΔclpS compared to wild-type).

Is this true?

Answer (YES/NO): NO